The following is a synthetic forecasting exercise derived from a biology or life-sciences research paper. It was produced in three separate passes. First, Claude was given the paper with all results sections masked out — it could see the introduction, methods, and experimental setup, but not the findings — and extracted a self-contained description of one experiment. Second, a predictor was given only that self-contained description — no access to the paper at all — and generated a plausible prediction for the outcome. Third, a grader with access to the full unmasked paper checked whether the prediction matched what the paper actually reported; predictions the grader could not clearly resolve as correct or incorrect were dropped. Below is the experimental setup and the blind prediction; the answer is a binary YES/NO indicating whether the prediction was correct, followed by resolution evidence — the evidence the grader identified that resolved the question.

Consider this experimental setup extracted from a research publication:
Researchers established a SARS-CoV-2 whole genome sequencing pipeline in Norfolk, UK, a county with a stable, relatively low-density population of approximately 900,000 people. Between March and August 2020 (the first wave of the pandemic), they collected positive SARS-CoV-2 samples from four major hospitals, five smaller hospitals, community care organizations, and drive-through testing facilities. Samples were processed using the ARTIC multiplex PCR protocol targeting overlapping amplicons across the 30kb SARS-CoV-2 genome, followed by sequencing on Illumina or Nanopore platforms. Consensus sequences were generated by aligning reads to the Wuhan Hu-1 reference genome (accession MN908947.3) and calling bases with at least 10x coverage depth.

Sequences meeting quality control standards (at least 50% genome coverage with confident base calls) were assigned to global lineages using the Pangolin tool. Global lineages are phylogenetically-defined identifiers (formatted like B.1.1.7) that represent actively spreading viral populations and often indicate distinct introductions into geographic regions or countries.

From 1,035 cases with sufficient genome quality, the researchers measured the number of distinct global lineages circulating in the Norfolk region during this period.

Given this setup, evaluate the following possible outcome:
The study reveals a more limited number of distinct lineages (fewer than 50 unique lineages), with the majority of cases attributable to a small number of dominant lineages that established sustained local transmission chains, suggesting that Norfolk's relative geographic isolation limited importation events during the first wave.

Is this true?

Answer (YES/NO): NO